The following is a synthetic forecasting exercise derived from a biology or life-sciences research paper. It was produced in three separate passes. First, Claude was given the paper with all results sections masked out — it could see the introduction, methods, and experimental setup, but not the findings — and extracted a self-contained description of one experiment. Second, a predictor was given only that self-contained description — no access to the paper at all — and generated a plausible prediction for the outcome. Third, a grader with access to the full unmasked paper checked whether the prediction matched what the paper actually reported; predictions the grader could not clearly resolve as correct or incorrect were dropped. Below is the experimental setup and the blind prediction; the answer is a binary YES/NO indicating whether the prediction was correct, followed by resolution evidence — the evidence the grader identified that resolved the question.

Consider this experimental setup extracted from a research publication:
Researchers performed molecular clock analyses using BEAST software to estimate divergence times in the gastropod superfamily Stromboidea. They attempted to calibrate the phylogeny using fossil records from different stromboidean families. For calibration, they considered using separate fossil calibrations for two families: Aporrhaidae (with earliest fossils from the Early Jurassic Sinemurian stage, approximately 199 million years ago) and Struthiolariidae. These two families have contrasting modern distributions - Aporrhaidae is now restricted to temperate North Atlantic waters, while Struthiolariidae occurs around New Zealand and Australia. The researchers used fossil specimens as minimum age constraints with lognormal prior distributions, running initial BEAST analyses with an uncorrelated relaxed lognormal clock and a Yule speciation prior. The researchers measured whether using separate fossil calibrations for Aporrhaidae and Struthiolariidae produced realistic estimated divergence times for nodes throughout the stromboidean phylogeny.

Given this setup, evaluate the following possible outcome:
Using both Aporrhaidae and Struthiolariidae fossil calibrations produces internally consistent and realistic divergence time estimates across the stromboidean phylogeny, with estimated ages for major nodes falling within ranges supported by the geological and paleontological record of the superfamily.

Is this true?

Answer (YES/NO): NO